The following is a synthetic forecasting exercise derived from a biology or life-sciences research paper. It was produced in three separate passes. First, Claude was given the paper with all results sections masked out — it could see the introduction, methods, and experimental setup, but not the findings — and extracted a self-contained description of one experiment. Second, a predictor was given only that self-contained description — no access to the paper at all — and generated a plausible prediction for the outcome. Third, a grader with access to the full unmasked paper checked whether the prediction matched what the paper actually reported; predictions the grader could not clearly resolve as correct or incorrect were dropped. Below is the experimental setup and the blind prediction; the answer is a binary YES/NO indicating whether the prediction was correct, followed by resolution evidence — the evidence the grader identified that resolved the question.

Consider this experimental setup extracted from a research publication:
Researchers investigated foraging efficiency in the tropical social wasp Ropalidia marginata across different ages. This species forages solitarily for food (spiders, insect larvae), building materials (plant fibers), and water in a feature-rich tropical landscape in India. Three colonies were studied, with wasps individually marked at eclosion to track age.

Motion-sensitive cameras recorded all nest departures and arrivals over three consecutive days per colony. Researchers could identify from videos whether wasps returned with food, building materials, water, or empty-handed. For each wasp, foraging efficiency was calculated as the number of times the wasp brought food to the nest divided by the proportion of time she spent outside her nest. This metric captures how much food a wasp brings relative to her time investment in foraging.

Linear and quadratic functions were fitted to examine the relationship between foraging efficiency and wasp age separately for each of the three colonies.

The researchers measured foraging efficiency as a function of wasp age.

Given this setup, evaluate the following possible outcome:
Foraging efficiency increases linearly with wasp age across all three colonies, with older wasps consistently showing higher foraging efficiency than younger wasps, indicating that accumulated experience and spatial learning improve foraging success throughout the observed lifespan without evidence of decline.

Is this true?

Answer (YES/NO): YES